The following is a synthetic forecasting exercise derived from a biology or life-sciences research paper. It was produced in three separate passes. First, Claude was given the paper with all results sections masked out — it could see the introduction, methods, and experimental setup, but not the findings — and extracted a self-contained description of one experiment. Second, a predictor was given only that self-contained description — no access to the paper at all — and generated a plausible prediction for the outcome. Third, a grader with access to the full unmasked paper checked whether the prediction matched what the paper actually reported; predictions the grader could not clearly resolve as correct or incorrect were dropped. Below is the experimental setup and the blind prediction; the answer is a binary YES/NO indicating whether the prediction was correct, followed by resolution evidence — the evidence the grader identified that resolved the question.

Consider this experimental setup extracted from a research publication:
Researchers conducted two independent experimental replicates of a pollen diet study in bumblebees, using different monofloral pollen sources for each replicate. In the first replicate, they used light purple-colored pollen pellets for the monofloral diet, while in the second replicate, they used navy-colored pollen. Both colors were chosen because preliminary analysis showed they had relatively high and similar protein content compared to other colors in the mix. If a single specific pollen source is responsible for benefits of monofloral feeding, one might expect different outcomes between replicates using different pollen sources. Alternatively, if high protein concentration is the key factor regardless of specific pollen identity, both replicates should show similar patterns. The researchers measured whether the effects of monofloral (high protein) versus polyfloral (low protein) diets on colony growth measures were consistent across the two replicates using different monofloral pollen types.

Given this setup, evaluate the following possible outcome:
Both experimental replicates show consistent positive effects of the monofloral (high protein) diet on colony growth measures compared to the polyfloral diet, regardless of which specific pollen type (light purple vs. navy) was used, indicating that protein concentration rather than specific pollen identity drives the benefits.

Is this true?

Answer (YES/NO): YES